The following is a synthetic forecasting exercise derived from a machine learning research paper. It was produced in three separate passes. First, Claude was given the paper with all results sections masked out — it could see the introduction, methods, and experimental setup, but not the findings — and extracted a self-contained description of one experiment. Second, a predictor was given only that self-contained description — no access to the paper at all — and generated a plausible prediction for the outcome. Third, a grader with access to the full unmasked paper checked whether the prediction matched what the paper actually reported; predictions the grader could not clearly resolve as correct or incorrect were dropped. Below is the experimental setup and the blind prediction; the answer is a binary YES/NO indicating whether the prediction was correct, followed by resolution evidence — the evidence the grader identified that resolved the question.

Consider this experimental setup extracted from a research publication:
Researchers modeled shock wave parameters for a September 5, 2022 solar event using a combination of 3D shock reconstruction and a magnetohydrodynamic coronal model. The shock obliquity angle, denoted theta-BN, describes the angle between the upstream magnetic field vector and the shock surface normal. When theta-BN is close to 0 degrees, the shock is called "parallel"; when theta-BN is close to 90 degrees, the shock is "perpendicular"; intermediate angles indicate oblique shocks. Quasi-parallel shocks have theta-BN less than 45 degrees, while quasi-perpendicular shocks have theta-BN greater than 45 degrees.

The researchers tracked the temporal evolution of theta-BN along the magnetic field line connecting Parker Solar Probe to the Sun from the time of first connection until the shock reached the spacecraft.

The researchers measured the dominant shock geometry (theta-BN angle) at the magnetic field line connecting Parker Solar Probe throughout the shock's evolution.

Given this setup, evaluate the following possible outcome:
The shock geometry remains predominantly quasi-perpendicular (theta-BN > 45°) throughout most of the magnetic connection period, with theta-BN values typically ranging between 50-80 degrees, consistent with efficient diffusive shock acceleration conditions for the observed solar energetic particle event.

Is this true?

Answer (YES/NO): NO